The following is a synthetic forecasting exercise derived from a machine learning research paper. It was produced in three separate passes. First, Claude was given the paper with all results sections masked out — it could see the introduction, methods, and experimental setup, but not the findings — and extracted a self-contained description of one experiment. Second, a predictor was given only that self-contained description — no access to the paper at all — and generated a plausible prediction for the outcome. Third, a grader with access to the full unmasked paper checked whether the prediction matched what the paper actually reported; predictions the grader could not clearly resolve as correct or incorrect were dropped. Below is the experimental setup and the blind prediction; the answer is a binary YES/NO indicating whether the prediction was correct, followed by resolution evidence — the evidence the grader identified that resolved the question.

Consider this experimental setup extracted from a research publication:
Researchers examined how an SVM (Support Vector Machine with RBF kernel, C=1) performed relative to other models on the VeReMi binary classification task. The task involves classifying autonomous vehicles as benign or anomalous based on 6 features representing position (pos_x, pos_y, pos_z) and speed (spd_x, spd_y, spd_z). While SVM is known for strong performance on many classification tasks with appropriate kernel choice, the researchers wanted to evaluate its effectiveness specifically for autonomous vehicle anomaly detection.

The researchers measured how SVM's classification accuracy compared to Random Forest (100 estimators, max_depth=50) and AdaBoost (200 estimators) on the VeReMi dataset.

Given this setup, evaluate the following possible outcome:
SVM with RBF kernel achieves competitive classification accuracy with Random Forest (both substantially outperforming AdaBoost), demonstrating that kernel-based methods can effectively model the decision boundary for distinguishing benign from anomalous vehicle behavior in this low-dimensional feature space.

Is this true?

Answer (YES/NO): NO